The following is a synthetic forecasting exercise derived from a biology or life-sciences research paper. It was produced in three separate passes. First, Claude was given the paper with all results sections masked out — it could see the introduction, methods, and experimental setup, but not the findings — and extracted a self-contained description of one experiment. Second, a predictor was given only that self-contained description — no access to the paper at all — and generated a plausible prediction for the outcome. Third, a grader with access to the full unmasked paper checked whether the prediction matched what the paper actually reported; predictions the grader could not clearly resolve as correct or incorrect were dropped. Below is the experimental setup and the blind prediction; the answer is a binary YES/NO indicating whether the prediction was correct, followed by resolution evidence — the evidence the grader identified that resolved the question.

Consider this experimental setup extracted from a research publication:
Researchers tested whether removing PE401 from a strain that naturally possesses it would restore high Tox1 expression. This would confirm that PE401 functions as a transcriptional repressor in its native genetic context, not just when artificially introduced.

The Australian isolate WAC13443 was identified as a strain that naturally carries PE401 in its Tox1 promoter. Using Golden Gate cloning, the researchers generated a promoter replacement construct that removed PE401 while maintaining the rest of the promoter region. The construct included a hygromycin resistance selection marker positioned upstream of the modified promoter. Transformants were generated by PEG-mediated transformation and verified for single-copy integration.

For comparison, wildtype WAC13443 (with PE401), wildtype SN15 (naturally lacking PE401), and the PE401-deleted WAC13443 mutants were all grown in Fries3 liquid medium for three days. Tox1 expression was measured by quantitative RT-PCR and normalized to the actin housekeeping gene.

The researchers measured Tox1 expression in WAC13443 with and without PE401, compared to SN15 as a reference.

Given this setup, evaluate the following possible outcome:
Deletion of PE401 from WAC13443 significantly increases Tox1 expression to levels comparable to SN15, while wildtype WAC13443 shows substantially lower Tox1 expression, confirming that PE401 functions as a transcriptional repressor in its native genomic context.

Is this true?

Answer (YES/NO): YES